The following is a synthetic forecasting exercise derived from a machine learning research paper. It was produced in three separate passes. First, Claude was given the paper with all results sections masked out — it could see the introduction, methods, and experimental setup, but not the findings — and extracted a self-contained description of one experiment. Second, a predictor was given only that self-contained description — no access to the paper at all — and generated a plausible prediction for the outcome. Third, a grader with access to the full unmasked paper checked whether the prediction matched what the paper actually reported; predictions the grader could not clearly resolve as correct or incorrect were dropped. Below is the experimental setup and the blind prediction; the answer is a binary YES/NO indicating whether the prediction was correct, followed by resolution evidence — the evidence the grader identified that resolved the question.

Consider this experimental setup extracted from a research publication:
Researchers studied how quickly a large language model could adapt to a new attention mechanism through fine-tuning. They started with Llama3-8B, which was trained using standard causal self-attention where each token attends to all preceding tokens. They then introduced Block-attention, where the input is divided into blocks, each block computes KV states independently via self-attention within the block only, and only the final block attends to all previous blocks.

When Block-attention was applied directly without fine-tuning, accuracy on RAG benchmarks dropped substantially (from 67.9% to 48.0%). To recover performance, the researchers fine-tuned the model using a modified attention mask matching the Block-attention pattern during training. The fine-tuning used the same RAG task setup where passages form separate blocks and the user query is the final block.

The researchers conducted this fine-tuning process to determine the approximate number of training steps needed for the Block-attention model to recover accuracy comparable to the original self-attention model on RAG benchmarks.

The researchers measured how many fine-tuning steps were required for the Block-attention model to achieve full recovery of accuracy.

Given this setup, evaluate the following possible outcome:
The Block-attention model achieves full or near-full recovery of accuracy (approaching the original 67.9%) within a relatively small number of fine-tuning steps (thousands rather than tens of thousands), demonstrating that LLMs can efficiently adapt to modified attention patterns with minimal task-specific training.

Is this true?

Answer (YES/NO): YES